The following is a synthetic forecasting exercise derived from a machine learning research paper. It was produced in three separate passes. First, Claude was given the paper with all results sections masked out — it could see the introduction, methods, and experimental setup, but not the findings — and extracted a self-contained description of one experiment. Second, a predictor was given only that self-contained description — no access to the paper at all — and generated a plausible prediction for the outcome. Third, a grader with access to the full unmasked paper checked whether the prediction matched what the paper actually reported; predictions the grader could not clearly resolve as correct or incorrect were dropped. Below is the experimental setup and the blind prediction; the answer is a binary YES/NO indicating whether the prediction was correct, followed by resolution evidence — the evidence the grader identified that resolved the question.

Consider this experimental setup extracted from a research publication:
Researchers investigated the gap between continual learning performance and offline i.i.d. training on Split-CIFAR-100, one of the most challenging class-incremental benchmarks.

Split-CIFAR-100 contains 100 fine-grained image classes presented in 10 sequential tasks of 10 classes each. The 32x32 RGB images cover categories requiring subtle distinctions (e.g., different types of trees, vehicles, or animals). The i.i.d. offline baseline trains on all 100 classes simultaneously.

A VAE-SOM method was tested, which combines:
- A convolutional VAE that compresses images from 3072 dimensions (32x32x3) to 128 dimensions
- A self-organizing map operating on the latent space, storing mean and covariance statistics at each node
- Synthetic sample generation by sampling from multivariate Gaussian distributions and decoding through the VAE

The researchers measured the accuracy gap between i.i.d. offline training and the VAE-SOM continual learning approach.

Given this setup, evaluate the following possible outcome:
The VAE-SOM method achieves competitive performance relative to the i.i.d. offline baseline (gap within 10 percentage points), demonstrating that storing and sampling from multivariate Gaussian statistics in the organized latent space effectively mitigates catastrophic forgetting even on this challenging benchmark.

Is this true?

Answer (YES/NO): NO